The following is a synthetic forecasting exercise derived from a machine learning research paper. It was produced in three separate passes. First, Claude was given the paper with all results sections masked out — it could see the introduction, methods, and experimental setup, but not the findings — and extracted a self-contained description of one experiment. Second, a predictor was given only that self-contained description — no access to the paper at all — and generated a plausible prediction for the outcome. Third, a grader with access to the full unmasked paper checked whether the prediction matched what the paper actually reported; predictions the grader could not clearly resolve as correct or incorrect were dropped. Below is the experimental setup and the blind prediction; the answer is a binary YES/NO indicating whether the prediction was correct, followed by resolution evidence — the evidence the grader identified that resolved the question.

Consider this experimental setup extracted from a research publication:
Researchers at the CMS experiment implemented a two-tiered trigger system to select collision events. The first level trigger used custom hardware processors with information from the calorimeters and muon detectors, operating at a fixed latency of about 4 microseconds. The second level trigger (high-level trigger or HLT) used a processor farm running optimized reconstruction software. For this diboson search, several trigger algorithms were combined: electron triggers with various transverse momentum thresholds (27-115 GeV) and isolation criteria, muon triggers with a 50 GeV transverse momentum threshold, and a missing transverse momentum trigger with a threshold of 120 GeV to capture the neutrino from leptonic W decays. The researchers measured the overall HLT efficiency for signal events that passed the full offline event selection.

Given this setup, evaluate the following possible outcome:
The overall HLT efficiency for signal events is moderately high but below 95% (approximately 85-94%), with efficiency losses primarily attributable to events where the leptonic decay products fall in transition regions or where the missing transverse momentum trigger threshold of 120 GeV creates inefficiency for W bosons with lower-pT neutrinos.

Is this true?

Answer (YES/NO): NO